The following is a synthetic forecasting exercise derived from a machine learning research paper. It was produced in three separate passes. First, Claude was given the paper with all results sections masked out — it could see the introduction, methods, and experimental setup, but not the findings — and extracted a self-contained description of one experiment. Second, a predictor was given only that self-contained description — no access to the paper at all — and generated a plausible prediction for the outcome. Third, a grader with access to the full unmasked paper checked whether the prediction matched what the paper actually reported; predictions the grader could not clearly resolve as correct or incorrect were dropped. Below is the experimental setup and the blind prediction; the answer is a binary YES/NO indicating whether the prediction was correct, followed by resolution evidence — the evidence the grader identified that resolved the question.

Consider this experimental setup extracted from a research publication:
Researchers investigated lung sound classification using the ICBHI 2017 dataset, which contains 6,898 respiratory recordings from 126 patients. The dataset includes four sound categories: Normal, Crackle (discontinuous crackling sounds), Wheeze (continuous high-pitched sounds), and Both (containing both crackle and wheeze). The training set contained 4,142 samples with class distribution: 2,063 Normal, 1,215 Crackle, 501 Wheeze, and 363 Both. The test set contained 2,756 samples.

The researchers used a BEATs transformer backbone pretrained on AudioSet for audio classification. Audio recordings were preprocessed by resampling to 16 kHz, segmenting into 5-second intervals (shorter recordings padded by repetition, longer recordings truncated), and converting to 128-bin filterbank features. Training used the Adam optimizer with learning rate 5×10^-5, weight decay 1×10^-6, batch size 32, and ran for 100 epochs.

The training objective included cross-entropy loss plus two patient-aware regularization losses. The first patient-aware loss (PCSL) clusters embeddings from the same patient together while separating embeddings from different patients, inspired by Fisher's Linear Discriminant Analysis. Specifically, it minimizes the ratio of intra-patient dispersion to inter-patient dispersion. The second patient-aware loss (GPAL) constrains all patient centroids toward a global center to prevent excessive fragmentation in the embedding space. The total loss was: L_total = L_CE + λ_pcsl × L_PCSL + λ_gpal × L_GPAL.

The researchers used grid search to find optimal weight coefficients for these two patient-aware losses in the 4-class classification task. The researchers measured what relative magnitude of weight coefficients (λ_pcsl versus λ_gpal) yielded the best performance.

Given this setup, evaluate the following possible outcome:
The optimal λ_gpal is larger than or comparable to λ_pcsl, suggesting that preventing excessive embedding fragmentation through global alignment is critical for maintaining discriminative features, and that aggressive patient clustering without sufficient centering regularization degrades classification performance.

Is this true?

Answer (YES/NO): NO